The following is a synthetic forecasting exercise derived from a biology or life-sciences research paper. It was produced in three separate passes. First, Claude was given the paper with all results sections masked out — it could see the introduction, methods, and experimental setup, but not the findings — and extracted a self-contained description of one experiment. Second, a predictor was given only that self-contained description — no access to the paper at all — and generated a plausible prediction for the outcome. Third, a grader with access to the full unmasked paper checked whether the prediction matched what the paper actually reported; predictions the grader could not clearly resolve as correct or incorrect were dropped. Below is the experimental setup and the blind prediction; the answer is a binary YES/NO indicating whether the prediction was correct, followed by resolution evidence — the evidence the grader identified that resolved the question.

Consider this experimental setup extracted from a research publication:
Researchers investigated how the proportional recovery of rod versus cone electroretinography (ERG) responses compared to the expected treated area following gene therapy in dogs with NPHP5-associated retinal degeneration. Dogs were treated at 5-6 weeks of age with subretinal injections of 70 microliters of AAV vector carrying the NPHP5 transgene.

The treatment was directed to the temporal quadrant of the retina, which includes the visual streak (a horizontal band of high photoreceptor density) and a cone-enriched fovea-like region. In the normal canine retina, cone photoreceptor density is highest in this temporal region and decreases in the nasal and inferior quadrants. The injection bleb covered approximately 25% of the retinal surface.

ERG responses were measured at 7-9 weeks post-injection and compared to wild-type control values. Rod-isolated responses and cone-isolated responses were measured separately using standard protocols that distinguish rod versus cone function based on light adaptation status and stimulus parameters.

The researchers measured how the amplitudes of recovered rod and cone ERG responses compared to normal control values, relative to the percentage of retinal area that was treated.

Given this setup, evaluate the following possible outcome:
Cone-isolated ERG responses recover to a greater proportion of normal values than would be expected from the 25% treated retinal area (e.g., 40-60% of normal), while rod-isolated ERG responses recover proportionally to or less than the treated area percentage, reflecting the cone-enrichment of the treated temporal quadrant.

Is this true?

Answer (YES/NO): NO